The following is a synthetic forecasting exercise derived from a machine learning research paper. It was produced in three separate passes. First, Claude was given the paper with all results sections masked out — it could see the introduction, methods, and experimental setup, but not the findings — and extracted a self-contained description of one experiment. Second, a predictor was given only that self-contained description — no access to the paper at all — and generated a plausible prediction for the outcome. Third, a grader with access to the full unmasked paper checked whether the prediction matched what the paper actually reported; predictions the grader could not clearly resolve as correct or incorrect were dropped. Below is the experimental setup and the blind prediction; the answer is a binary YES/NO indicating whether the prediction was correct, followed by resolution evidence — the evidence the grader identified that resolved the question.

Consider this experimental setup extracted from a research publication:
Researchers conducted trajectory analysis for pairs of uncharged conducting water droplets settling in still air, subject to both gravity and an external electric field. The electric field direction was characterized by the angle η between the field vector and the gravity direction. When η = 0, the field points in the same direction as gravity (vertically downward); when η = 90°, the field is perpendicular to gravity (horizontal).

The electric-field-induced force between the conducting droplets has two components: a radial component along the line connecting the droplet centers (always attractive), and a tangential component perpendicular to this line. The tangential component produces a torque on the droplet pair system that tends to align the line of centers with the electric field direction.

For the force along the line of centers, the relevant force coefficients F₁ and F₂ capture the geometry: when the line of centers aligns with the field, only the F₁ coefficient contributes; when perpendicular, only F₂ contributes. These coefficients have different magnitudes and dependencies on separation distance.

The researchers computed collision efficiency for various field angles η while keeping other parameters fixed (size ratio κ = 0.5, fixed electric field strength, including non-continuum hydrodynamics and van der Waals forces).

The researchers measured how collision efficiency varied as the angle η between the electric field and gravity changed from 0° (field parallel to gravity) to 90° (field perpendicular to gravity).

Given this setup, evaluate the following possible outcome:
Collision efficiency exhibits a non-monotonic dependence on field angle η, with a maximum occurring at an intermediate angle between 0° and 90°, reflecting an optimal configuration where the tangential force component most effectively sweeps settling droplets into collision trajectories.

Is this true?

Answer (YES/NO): NO